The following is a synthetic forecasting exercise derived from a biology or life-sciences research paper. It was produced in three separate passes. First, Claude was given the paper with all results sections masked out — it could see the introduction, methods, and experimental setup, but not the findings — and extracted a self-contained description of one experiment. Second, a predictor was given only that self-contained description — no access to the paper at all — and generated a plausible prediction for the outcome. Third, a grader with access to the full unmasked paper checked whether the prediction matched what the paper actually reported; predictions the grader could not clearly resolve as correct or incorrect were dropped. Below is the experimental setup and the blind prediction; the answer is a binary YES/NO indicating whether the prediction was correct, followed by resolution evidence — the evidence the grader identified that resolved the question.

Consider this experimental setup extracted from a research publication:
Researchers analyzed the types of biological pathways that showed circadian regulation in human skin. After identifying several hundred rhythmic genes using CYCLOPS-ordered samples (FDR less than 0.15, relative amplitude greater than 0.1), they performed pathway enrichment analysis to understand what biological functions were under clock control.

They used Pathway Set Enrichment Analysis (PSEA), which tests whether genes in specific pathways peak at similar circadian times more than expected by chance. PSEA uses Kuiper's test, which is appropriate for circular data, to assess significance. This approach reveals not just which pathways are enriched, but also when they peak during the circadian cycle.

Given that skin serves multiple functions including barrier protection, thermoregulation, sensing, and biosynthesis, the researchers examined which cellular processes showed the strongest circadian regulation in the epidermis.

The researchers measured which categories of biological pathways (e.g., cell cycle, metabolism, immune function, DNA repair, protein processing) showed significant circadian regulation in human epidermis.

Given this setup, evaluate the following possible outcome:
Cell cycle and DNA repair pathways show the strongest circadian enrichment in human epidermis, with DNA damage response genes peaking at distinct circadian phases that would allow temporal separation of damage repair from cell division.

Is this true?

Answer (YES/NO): NO